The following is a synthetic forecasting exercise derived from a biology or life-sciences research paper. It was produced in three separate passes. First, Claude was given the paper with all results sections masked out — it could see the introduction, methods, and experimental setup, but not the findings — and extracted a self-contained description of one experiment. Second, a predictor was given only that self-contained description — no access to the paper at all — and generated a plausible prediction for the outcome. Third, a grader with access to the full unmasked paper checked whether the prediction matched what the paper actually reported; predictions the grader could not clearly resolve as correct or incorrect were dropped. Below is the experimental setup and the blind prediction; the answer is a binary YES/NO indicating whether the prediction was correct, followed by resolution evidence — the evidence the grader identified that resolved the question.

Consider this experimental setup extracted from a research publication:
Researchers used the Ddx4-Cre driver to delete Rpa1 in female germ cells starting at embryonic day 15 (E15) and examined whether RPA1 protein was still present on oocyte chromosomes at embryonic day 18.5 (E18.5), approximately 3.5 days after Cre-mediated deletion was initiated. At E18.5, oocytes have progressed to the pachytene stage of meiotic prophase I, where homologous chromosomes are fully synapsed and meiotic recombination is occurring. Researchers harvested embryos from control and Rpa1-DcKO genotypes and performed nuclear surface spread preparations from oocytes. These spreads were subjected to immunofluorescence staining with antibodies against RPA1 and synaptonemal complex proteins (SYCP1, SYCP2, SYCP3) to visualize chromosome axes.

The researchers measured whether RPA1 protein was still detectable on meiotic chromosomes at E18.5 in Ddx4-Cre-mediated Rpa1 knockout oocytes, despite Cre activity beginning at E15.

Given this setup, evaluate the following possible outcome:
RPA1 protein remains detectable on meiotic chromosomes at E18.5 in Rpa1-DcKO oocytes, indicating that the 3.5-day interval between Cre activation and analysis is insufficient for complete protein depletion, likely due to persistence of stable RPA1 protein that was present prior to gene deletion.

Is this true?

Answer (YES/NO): YES